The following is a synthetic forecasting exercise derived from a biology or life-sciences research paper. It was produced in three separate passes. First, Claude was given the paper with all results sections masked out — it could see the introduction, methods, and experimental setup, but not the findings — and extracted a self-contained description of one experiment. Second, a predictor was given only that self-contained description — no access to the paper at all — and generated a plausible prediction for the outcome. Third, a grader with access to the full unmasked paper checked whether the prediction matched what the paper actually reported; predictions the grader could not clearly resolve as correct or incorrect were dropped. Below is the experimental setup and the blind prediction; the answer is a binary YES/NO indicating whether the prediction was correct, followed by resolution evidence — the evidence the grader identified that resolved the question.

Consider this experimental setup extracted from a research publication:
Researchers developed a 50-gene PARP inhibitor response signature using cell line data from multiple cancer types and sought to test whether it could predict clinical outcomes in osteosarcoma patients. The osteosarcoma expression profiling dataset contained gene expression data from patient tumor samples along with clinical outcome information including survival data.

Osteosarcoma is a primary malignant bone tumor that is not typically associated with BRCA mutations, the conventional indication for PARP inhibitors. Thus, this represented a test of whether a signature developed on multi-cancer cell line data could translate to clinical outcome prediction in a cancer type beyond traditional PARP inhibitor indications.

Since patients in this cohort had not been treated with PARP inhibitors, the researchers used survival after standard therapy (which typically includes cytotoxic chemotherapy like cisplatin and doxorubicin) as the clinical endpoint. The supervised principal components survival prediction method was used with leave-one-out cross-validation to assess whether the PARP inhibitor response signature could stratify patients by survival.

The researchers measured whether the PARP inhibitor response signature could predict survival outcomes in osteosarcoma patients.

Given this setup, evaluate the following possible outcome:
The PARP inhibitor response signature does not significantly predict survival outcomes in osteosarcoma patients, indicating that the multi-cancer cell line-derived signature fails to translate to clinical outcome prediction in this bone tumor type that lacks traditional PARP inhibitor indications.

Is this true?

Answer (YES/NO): NO